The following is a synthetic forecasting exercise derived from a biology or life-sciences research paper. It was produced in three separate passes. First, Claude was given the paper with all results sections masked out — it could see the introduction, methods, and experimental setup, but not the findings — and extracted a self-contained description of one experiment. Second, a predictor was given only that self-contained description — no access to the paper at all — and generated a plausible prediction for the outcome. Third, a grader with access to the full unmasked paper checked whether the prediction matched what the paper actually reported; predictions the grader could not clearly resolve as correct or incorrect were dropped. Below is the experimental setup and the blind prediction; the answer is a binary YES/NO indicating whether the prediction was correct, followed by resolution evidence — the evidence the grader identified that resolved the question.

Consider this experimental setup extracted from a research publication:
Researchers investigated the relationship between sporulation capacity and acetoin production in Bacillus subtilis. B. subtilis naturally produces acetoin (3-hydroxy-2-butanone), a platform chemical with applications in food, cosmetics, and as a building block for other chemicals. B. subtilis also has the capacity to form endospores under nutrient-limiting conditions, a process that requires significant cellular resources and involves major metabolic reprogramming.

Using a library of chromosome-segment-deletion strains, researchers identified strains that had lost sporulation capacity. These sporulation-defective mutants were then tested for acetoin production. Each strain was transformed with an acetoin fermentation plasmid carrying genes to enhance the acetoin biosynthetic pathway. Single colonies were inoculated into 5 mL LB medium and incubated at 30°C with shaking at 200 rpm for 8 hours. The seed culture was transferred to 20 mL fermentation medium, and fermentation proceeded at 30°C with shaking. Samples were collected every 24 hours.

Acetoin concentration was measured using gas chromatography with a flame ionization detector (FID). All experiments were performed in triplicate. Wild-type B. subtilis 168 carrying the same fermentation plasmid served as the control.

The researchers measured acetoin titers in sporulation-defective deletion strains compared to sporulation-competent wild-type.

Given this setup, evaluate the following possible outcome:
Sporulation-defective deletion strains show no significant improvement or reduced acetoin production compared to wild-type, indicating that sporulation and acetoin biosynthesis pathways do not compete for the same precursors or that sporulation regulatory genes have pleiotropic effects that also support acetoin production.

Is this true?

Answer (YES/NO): NO